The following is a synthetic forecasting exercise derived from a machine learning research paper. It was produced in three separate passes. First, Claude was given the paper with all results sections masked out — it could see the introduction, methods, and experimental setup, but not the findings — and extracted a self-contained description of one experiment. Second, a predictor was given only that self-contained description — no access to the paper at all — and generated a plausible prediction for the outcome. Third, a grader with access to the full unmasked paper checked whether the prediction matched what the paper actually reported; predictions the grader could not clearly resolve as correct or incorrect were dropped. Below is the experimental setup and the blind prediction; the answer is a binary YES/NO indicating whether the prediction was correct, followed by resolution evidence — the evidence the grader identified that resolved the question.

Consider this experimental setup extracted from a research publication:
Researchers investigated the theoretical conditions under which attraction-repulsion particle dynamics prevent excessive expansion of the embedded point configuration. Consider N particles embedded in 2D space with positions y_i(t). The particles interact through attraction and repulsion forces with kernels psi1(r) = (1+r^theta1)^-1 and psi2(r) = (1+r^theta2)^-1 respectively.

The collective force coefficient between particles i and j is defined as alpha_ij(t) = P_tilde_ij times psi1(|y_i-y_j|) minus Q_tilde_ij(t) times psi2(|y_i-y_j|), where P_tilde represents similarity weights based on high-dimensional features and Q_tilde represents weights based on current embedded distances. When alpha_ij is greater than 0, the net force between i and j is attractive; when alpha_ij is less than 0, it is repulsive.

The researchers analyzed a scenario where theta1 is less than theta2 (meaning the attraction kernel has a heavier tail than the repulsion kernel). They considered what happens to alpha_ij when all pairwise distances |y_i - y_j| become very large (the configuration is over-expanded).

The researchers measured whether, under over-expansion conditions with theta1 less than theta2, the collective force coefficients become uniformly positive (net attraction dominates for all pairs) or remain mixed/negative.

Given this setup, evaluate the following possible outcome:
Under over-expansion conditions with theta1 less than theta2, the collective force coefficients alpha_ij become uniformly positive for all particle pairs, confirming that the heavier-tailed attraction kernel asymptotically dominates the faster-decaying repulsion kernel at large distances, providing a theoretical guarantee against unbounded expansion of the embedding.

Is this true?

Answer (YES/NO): YES